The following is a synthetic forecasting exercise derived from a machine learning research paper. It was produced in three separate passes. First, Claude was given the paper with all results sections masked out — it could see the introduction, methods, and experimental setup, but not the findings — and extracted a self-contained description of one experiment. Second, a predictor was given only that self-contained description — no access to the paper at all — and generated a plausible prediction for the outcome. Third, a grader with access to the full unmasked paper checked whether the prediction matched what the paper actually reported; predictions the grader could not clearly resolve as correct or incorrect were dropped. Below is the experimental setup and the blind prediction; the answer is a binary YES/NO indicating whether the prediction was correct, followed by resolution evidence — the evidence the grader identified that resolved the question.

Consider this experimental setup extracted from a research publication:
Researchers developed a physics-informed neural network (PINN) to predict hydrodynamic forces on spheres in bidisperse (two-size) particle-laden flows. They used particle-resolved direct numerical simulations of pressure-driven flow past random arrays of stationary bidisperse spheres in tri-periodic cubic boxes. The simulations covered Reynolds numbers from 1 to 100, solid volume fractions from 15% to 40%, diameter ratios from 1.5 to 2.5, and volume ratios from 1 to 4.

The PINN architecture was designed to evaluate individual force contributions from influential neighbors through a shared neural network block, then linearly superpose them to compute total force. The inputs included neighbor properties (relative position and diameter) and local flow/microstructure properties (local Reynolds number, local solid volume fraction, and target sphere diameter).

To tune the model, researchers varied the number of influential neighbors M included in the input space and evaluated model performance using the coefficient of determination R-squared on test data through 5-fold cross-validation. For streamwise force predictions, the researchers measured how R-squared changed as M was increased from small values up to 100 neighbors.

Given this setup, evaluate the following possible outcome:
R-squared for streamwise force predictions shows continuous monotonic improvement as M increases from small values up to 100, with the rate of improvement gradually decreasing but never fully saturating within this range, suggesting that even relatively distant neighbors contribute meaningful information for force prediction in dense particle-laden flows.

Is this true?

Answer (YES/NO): NO